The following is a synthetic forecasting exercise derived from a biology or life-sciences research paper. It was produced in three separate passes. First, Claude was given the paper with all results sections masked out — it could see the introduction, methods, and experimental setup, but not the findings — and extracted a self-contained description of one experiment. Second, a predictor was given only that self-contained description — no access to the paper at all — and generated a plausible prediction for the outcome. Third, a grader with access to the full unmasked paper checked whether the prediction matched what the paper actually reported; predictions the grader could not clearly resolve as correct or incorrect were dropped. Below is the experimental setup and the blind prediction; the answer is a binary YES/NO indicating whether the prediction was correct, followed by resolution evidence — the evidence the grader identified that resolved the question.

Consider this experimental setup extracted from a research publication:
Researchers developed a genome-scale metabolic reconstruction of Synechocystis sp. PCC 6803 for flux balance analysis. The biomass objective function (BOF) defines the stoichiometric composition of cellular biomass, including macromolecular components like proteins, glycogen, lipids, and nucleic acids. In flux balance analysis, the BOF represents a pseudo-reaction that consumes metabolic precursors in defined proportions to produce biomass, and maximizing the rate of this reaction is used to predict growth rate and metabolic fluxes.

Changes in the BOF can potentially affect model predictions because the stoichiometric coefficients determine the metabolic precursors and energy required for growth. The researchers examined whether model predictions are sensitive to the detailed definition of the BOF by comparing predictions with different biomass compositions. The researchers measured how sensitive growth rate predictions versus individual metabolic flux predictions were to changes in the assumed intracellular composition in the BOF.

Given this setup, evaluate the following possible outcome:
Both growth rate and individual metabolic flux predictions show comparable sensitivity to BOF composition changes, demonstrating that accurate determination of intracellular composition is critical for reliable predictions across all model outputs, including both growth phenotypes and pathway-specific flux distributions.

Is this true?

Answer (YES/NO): NO